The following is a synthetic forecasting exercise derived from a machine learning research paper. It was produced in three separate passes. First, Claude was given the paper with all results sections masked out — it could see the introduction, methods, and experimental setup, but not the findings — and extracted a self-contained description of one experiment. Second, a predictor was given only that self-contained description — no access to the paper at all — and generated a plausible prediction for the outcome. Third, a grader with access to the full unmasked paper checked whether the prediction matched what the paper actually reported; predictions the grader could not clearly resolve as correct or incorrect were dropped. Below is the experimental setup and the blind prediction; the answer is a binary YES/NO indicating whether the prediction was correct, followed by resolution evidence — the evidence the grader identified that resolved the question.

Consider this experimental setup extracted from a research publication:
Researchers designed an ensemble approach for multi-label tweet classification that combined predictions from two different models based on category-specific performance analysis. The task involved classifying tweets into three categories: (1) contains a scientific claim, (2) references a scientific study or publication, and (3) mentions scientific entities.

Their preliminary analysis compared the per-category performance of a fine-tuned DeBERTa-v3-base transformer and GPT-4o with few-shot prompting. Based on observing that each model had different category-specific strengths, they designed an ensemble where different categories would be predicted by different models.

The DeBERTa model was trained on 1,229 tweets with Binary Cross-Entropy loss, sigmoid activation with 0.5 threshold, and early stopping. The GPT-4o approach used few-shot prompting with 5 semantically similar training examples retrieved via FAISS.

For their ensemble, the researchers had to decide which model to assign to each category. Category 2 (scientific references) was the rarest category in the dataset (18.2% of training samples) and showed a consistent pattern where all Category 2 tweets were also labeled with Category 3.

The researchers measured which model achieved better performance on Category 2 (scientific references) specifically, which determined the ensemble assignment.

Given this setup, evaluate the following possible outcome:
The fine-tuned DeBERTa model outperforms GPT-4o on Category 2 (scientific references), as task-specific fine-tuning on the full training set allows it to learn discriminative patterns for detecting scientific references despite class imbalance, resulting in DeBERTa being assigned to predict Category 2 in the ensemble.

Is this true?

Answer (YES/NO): NO